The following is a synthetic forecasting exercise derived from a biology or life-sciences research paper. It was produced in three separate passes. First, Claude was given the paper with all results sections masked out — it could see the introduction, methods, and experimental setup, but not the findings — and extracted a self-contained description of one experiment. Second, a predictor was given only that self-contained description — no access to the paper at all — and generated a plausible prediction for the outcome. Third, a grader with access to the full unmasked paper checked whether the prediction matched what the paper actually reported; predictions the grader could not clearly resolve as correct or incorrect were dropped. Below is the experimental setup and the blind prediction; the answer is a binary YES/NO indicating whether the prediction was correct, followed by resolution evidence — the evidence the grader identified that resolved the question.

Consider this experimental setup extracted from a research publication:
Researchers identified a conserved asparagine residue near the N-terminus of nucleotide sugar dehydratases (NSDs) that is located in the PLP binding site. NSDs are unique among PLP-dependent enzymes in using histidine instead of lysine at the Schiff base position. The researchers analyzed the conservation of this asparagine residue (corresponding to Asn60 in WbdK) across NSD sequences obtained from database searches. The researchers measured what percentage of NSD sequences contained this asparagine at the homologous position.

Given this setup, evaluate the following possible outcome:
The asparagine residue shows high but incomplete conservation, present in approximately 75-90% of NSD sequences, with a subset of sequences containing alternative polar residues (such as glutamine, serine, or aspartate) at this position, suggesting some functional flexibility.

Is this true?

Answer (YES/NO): NO